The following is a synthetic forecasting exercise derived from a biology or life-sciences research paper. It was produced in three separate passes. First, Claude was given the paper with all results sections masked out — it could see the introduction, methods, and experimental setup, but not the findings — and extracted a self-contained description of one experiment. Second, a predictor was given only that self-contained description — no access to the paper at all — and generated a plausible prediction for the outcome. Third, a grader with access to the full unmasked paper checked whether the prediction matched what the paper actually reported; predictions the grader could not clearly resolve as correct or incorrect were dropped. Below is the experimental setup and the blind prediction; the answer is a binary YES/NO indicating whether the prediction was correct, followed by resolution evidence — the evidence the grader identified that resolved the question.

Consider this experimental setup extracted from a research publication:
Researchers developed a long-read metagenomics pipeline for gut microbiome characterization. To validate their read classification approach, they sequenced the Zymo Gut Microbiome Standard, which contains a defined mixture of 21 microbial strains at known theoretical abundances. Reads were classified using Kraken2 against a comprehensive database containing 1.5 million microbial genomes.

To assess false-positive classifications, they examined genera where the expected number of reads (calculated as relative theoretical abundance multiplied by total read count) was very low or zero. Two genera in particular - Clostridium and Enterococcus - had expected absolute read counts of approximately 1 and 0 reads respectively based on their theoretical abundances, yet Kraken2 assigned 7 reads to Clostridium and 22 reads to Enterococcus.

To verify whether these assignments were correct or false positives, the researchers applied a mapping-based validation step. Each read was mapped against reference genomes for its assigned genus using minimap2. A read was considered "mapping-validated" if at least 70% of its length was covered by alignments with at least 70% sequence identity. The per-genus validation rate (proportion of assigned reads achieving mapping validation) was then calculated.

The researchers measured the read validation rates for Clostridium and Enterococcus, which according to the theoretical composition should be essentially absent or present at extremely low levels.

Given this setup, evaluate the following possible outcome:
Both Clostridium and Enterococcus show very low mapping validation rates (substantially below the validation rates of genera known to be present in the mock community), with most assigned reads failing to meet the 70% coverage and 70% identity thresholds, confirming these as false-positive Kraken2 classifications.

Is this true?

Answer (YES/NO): YES